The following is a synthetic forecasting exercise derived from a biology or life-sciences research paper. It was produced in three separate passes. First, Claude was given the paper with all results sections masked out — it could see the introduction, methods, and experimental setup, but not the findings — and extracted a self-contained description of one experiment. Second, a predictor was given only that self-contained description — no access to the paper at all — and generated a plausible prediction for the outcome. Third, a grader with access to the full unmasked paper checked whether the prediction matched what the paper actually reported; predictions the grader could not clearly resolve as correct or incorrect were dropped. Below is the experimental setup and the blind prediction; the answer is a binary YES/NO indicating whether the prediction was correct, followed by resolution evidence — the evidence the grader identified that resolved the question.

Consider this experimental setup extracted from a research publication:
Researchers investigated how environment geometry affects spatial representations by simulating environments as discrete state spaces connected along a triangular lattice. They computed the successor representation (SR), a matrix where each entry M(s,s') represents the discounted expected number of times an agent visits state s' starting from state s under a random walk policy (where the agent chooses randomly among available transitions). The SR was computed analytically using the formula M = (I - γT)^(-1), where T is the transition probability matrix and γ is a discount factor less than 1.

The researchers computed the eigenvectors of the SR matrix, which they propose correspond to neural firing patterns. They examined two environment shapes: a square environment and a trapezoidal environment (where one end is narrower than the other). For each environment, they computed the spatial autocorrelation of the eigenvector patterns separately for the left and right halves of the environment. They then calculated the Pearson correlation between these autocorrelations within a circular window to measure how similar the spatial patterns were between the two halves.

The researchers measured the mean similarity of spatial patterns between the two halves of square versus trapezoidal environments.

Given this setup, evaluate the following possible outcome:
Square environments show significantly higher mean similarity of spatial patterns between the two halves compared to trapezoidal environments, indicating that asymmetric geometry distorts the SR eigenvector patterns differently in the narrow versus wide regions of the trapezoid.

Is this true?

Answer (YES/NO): YES